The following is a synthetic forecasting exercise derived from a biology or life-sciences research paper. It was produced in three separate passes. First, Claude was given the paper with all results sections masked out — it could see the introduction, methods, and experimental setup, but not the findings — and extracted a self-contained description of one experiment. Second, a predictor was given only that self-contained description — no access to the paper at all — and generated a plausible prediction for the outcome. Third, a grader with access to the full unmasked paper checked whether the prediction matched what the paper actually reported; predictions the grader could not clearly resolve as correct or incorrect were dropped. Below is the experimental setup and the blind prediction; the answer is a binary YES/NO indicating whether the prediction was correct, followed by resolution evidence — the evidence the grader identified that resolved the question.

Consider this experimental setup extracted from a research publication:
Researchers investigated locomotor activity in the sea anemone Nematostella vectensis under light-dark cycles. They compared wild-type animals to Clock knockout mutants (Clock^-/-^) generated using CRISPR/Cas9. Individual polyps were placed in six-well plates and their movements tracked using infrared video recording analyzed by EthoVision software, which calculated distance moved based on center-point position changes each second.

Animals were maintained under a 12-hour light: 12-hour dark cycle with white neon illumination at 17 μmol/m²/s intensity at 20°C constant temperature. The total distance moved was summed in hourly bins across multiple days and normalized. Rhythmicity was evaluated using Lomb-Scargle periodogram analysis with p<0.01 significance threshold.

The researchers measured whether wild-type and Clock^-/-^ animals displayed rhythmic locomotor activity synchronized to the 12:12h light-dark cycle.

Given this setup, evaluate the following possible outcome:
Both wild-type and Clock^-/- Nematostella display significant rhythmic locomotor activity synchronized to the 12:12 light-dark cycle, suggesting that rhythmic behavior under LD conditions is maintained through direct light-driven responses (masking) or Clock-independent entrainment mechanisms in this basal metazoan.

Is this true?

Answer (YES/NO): YES